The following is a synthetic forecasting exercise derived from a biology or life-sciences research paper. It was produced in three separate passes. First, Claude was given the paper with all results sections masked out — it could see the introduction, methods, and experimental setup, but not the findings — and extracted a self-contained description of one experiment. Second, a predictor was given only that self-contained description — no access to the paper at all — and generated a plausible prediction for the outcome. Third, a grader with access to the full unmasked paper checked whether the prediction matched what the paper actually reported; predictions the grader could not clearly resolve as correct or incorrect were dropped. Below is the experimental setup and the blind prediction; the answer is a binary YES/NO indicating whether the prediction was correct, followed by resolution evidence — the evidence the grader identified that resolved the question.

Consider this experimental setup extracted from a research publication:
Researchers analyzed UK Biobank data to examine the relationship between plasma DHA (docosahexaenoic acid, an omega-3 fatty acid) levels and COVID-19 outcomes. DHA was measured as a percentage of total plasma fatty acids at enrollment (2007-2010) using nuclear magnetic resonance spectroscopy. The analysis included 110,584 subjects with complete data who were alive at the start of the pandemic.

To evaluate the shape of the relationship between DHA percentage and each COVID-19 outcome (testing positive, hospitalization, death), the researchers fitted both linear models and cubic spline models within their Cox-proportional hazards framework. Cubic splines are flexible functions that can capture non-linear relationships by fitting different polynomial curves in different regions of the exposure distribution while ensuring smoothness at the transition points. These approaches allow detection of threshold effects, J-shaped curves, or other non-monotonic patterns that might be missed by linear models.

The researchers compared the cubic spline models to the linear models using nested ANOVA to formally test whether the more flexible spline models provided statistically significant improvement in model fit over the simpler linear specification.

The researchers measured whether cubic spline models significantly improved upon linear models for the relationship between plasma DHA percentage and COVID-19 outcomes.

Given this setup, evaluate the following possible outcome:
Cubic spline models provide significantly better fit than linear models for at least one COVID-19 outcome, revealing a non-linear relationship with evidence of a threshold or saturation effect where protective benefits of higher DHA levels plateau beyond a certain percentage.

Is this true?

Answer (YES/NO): NO